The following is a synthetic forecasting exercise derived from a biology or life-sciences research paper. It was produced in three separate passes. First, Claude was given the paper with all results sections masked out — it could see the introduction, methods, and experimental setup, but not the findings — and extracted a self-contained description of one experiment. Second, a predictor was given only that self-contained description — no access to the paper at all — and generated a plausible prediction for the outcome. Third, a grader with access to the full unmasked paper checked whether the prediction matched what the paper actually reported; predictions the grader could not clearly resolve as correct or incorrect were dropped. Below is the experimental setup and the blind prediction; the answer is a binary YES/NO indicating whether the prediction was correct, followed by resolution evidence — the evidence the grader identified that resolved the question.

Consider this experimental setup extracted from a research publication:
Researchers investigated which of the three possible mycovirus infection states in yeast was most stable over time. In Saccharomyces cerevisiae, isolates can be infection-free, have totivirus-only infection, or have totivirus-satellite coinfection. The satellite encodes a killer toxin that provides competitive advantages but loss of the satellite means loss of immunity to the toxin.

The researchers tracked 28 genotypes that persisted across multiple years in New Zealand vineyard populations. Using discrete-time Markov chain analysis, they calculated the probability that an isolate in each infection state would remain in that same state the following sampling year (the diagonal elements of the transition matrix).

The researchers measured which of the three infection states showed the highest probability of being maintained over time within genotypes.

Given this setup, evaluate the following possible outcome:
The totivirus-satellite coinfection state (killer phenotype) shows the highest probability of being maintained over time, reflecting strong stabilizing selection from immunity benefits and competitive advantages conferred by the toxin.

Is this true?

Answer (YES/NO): NO